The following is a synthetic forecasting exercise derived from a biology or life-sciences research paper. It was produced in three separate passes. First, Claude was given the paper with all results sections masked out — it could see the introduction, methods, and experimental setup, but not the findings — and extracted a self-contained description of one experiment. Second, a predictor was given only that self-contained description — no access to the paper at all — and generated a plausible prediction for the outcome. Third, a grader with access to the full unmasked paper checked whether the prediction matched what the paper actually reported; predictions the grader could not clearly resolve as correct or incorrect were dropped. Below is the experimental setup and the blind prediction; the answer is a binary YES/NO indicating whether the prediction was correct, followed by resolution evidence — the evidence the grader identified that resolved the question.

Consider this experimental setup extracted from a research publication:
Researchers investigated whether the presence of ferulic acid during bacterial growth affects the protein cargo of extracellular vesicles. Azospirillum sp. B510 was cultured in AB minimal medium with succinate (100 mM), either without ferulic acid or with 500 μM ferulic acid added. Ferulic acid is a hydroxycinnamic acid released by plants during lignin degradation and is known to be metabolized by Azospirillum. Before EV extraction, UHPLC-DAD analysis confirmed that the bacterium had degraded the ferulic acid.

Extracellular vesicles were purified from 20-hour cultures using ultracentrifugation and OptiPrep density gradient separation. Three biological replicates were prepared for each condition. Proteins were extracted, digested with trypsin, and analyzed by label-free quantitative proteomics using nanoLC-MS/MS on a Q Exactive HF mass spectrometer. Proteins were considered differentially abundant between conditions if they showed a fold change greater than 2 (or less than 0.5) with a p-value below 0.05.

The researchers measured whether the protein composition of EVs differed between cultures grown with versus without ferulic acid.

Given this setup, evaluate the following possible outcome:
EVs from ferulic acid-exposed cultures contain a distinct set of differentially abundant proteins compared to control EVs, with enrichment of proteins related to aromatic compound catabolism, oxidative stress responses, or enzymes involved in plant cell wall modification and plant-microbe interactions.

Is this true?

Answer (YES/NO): YES